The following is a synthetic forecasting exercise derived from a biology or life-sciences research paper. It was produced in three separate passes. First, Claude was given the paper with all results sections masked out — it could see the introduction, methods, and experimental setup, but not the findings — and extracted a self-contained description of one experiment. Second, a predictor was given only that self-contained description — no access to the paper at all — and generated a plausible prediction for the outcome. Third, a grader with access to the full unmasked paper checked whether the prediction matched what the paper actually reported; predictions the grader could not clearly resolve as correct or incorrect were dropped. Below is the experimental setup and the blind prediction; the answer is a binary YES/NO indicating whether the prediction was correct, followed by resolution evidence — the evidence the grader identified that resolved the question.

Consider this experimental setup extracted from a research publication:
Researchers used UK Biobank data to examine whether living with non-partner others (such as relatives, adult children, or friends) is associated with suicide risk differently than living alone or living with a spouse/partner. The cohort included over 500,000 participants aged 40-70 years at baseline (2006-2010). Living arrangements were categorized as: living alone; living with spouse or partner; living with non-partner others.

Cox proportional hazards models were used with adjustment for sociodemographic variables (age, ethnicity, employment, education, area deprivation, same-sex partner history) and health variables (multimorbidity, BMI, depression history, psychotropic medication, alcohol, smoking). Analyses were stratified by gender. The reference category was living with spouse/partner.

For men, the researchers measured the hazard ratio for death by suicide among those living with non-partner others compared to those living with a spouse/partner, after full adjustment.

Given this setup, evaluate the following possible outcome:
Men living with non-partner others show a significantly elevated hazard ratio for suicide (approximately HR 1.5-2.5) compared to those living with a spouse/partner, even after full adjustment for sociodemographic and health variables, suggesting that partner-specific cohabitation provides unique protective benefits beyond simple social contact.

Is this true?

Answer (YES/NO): YES